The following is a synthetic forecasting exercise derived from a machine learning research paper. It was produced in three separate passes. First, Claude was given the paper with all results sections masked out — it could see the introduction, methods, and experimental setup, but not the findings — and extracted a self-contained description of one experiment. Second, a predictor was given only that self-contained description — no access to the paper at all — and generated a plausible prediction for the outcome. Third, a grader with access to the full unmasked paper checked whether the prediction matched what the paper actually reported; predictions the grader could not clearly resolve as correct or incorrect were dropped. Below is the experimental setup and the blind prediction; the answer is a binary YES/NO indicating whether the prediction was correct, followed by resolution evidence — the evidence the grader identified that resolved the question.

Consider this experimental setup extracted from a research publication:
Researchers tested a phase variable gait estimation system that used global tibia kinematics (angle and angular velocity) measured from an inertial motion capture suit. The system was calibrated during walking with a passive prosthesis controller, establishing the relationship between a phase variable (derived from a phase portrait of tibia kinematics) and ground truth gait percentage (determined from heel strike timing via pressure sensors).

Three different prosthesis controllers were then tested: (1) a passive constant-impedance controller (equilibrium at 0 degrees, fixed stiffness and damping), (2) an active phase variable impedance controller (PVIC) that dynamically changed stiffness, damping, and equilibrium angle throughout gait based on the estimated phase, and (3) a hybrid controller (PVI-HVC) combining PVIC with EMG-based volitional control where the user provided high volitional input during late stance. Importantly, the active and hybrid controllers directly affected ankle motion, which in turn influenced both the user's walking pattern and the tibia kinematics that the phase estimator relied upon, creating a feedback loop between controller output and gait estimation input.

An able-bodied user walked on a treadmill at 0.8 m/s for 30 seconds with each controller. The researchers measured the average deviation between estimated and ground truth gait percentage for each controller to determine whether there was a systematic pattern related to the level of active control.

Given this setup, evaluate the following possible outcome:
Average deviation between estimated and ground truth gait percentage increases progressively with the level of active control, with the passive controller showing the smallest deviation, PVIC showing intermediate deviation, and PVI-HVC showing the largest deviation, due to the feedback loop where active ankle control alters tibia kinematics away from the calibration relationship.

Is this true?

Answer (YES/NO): YES